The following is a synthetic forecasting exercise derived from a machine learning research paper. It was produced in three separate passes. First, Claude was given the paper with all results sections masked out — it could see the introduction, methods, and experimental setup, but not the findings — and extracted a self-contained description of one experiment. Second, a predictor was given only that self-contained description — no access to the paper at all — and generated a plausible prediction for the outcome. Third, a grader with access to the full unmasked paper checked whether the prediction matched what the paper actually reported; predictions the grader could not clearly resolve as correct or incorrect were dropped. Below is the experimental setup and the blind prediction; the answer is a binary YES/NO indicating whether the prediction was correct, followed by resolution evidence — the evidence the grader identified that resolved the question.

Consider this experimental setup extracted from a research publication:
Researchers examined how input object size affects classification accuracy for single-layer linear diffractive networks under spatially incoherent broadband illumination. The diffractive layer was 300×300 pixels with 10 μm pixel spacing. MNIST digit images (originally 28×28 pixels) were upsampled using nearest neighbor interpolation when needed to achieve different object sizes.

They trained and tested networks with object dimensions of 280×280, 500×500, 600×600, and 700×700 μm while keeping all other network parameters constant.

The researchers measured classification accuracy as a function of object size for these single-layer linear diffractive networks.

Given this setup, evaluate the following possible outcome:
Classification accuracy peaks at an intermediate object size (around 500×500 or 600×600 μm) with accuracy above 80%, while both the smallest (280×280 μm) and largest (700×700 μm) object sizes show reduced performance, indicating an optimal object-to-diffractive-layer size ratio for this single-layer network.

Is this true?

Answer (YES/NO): NO